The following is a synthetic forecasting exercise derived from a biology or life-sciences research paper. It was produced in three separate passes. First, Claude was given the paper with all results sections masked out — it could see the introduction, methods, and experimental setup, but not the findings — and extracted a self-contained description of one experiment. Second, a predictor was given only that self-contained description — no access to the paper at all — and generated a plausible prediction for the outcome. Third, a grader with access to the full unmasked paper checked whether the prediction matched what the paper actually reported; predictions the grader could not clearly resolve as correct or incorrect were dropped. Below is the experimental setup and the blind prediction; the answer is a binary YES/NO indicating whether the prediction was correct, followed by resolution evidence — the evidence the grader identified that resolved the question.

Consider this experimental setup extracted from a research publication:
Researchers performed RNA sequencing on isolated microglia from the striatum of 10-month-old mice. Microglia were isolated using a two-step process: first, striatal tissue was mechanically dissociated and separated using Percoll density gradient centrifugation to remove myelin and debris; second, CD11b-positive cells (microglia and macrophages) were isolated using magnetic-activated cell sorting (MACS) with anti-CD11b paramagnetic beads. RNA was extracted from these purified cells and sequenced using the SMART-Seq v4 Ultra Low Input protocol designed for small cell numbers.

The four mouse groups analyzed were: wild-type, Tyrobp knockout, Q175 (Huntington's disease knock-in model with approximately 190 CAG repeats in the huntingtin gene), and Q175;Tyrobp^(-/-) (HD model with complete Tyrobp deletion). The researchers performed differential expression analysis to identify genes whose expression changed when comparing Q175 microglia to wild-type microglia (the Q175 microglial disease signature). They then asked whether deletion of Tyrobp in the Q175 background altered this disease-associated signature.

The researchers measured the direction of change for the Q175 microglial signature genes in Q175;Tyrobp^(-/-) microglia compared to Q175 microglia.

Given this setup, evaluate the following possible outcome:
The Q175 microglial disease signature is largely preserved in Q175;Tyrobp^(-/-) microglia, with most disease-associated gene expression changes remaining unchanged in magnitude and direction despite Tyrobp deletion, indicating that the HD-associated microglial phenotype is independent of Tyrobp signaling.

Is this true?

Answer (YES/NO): YES